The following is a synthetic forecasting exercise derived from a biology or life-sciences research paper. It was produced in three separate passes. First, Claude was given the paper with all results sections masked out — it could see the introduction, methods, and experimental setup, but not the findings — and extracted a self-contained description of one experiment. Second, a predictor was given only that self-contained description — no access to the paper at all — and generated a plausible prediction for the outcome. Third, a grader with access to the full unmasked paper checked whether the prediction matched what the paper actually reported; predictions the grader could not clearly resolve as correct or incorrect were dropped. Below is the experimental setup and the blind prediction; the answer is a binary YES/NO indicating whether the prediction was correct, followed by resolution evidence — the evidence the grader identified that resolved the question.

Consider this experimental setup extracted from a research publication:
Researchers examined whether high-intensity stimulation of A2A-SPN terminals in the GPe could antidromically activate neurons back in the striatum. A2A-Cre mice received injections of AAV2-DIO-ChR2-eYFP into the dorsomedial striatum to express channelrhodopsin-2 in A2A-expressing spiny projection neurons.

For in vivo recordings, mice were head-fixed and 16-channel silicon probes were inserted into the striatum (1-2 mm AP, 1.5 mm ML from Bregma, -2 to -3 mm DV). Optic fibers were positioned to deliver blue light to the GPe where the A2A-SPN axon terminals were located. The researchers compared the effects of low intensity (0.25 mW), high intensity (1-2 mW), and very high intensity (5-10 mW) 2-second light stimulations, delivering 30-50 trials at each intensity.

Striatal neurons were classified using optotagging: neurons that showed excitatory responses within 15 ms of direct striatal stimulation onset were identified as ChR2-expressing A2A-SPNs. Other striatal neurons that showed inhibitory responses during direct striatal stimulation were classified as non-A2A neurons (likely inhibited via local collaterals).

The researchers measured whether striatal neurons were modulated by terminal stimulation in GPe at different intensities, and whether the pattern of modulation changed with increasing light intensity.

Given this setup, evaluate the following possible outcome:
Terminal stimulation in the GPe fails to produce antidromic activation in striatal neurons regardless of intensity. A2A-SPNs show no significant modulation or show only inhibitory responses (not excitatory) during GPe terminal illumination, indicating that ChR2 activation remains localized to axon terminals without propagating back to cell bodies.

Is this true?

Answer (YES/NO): NO